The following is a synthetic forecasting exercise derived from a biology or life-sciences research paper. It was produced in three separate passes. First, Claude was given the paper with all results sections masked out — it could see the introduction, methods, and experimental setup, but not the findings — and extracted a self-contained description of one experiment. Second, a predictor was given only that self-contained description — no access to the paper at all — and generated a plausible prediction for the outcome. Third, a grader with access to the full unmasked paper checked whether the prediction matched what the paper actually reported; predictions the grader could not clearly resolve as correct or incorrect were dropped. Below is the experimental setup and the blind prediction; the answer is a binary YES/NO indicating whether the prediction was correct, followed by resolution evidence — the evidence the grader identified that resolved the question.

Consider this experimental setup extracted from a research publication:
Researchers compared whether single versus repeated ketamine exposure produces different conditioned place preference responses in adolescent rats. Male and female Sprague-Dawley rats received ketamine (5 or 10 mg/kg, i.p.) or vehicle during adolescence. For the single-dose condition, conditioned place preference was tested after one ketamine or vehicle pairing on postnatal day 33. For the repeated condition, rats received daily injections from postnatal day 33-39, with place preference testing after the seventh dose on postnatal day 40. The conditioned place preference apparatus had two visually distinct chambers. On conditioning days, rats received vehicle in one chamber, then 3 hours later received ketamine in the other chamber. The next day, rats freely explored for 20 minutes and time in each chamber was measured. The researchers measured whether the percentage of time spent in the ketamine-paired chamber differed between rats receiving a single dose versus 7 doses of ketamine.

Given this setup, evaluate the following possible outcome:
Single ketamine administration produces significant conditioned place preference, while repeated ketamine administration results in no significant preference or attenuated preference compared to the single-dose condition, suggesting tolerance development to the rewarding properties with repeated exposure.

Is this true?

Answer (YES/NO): NO